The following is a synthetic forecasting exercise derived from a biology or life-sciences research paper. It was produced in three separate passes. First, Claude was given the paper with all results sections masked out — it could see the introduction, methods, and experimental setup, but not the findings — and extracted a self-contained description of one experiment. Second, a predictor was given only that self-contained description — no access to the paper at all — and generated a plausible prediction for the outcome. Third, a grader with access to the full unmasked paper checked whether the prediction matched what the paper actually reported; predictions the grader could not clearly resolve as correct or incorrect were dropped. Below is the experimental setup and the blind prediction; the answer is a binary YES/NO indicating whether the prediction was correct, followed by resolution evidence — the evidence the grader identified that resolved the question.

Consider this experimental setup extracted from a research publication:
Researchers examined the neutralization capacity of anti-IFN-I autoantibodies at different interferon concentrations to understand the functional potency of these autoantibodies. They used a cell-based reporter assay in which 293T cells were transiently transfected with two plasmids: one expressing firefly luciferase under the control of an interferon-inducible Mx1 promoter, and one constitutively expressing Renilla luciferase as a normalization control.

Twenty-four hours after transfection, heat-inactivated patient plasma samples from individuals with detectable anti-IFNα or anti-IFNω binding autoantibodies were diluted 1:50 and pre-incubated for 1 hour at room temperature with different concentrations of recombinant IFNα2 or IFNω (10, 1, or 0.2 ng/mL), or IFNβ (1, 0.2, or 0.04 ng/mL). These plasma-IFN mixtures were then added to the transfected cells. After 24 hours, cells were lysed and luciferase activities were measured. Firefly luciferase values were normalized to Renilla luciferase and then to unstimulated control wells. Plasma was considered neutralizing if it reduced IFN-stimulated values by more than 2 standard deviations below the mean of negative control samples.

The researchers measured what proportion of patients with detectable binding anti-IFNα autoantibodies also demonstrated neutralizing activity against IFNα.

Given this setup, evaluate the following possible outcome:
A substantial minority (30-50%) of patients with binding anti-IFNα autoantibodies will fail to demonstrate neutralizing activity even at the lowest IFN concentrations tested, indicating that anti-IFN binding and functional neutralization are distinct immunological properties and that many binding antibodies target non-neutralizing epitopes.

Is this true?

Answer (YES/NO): NO